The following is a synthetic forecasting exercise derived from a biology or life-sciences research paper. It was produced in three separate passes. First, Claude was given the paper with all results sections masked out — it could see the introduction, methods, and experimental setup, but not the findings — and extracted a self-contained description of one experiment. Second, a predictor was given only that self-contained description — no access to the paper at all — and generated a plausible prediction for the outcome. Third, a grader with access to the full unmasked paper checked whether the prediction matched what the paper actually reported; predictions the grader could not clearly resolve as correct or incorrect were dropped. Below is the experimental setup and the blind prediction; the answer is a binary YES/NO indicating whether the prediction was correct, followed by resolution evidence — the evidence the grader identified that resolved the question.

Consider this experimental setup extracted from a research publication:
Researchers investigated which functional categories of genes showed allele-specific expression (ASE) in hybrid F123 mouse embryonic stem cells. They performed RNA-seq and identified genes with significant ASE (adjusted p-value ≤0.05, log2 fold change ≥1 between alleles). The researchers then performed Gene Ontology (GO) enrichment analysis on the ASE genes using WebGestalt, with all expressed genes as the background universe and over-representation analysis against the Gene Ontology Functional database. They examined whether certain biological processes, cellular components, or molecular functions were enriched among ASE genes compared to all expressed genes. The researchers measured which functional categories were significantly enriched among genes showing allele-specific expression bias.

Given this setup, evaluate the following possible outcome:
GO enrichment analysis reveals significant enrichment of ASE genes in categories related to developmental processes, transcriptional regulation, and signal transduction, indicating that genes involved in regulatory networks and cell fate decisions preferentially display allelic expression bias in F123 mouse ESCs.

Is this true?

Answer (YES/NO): NO